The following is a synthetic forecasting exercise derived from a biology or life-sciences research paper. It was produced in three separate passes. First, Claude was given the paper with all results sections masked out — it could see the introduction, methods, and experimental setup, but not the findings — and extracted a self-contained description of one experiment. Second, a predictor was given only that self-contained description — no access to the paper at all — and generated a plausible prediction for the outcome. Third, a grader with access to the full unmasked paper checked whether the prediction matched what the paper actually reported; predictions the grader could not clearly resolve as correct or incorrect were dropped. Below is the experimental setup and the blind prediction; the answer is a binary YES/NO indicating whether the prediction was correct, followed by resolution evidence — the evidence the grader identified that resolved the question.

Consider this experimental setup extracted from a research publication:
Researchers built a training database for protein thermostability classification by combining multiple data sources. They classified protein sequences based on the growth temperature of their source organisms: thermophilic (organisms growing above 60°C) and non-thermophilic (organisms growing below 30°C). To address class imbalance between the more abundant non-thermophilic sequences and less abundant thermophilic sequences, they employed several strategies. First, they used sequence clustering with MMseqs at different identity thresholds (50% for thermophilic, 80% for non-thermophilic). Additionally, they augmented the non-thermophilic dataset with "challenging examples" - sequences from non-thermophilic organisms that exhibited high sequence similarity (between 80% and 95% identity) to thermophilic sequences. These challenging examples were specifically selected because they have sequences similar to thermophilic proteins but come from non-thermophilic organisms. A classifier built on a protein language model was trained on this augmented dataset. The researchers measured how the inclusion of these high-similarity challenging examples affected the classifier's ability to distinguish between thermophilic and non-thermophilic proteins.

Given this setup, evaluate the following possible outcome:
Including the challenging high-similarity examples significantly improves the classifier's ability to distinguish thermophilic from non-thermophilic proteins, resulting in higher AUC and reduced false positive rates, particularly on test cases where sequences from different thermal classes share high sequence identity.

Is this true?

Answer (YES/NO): NO